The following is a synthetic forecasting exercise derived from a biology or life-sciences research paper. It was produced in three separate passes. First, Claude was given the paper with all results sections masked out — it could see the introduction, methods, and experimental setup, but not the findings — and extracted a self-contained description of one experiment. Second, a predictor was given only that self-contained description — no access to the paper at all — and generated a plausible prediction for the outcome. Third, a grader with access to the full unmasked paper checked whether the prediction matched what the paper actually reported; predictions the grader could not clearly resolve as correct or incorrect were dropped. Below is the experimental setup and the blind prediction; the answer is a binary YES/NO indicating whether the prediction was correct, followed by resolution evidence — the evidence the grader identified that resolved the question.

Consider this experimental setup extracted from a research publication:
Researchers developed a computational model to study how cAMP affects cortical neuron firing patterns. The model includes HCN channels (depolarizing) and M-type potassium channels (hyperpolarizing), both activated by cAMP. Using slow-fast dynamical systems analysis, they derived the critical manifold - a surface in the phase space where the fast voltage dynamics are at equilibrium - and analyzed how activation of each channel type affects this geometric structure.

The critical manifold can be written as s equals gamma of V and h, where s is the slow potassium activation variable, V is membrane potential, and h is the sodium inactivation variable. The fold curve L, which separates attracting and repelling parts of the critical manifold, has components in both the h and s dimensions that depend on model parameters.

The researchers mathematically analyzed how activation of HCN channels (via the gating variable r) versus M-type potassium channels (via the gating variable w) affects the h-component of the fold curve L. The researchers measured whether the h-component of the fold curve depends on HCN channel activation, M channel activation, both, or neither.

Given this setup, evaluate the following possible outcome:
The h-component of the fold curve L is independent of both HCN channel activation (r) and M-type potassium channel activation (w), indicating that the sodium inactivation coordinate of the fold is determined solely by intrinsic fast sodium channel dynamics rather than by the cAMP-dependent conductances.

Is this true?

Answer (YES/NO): YES